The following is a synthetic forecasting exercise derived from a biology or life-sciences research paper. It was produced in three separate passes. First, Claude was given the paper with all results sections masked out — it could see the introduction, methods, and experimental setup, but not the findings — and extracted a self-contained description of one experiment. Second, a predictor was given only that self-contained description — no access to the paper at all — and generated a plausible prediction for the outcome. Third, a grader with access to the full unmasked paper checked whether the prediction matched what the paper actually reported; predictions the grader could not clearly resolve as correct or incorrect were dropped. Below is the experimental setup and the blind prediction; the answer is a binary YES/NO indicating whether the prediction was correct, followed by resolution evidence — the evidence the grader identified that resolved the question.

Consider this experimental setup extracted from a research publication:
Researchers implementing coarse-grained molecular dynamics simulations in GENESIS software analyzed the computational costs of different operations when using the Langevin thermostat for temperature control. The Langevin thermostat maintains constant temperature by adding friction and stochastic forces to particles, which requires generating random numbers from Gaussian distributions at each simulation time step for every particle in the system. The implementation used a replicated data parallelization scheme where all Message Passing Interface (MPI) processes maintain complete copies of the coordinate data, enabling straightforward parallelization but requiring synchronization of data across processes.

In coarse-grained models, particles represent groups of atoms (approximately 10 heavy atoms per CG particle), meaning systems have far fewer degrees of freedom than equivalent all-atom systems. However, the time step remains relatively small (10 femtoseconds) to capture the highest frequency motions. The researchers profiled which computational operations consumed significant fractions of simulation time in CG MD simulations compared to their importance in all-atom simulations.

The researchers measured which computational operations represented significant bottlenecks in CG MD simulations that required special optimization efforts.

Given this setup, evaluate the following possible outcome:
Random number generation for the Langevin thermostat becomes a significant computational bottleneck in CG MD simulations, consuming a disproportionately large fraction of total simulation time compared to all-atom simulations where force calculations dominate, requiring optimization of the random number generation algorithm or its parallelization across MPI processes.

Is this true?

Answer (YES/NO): YES